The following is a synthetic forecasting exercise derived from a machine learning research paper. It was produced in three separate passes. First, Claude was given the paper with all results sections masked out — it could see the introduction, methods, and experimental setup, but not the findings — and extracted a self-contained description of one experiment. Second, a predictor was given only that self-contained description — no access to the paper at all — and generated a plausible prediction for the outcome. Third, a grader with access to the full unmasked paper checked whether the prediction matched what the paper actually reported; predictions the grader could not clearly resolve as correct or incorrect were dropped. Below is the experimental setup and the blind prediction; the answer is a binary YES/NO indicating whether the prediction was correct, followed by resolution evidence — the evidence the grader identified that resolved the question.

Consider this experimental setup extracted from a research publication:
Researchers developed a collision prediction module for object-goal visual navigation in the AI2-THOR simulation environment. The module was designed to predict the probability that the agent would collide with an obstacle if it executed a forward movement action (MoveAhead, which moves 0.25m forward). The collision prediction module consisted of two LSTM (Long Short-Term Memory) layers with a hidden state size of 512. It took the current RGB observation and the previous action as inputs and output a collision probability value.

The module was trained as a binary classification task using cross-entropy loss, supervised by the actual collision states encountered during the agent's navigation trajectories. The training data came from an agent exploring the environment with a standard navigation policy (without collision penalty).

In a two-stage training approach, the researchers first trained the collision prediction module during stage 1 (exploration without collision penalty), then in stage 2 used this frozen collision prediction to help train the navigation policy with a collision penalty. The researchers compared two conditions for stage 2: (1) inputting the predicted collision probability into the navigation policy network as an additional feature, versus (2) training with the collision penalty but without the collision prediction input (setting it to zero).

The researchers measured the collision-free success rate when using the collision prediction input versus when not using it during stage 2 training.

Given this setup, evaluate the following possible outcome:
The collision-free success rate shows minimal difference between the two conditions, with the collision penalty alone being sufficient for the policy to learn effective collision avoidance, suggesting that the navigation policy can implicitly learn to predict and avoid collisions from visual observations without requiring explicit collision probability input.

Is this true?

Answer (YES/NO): NO